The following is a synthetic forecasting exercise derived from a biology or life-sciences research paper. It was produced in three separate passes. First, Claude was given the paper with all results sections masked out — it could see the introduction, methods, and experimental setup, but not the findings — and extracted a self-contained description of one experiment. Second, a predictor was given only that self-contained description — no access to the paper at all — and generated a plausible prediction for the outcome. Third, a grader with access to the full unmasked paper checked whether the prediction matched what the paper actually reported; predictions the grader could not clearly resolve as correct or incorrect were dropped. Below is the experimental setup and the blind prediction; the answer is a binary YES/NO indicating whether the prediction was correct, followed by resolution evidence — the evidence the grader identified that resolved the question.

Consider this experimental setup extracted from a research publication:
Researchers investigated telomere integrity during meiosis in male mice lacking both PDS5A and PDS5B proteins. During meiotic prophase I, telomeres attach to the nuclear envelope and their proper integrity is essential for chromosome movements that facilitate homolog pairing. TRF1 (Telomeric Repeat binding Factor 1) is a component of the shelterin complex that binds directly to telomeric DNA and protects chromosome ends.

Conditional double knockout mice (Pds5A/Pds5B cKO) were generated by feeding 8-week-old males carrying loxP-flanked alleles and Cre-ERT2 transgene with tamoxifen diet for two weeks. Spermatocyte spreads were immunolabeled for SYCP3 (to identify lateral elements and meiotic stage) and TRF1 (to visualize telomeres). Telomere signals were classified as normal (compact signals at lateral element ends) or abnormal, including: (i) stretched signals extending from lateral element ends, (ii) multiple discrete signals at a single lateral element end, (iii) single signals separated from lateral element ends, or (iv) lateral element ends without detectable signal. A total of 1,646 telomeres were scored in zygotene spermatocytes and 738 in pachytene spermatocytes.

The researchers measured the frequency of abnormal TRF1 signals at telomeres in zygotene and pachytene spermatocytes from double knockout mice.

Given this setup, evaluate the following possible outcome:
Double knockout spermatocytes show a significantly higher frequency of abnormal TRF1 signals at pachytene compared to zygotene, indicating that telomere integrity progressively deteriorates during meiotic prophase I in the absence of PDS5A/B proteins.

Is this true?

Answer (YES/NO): NO